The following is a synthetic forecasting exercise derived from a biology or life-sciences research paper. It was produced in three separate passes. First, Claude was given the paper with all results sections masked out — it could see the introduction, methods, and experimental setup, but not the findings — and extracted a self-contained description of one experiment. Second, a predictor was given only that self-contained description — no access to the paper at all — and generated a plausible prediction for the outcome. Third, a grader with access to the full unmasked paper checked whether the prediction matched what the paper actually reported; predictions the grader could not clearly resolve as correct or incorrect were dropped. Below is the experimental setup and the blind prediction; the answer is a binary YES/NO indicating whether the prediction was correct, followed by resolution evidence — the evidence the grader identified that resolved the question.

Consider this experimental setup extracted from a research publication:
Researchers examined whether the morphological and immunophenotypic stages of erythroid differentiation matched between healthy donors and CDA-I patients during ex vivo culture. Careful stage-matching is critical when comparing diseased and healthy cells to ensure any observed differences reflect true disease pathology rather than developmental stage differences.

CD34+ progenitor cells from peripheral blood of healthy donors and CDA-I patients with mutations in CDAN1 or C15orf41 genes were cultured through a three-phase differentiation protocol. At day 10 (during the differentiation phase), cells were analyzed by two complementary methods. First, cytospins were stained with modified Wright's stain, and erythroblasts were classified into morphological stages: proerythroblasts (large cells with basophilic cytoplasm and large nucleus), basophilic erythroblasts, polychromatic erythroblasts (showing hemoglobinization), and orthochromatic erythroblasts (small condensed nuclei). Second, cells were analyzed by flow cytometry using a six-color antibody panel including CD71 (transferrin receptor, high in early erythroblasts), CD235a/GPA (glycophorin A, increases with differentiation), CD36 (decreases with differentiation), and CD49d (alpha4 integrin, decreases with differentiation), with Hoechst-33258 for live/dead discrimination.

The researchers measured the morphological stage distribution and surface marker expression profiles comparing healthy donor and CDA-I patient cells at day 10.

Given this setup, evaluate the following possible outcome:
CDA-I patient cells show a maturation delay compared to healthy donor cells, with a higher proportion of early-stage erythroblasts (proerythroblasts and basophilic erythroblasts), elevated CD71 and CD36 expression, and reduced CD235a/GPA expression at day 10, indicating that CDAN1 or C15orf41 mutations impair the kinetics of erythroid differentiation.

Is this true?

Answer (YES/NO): NO